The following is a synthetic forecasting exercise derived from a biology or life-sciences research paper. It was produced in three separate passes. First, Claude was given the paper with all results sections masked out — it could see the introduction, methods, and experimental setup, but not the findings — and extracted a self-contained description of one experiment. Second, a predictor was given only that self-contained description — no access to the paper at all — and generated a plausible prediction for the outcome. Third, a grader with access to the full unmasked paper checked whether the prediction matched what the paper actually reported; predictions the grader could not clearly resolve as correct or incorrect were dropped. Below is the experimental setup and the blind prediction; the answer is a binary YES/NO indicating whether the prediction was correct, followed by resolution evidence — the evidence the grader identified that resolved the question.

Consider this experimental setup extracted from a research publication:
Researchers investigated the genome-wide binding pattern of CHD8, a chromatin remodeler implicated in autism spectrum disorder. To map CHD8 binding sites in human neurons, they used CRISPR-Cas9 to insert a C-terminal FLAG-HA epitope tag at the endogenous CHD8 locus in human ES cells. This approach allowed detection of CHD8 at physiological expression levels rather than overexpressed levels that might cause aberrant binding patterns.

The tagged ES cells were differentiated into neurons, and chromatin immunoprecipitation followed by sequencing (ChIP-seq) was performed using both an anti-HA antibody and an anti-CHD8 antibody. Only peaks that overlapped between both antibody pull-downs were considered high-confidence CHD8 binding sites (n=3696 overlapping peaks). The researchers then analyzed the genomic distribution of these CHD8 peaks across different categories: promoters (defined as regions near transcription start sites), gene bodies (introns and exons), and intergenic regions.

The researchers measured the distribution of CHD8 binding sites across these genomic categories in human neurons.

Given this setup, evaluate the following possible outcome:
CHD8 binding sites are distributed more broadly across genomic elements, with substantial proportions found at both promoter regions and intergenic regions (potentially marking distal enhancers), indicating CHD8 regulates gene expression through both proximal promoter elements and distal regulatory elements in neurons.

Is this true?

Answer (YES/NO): NO